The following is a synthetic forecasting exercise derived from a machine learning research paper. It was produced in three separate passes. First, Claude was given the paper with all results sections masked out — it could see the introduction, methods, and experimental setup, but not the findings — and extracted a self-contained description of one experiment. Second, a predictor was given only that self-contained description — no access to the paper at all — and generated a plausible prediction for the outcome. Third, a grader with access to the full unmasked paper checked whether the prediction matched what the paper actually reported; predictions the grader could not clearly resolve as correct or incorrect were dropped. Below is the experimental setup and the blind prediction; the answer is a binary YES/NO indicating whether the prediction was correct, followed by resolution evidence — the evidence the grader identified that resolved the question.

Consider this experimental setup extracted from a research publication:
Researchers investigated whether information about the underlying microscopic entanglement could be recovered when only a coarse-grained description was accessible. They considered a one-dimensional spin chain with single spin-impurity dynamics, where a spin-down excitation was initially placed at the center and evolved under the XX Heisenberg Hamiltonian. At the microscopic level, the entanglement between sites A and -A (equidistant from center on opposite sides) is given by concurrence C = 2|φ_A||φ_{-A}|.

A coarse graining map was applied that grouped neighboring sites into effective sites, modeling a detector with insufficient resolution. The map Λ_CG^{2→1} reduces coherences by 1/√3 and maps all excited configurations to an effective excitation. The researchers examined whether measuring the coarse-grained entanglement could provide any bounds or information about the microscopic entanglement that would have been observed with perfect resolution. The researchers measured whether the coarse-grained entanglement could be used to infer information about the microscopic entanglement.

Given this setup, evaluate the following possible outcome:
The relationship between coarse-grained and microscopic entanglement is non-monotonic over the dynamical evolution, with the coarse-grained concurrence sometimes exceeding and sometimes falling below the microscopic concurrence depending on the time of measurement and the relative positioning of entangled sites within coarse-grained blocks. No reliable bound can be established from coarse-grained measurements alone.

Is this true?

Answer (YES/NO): NO